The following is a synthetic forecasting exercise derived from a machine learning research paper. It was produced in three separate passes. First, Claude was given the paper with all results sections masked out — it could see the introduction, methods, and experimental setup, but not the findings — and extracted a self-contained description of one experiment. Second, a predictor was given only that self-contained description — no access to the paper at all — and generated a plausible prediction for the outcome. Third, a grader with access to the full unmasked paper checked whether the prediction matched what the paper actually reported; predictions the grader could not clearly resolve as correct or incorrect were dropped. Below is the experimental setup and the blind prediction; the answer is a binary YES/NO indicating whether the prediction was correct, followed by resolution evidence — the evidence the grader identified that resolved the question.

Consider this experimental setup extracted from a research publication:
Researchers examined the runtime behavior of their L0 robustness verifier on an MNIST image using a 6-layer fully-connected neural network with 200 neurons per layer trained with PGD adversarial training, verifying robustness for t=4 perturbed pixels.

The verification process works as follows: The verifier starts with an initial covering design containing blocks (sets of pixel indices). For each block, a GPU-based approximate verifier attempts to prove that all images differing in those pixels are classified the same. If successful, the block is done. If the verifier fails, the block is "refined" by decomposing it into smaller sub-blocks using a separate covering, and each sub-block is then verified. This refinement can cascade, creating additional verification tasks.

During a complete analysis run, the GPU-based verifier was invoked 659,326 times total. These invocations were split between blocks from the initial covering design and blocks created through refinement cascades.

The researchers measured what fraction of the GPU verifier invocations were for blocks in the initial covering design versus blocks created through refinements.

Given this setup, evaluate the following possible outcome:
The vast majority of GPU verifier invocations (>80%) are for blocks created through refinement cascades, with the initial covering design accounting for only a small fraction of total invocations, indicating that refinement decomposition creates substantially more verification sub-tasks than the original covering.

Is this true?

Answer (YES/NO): NO